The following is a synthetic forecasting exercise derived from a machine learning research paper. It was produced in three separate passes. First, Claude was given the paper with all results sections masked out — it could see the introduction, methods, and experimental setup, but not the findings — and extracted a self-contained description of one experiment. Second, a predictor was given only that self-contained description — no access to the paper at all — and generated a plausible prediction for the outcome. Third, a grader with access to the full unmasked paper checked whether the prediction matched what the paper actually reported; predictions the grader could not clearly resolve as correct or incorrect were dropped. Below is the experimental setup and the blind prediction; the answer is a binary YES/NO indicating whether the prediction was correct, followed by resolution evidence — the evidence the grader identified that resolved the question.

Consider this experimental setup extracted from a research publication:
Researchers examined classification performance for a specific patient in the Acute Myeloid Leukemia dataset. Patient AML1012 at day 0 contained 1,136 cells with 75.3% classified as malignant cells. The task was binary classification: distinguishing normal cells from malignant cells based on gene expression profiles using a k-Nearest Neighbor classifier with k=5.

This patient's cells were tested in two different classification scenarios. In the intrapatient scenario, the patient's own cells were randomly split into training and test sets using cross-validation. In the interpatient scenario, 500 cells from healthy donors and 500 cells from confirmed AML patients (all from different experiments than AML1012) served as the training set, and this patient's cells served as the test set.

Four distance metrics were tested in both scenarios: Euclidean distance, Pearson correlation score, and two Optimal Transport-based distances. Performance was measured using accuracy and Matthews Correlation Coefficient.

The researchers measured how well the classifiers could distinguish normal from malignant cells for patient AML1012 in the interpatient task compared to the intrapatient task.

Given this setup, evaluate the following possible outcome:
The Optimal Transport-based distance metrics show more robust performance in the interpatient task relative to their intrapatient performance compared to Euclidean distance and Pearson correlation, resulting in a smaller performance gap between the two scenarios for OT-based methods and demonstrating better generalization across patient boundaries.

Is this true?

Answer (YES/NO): NO